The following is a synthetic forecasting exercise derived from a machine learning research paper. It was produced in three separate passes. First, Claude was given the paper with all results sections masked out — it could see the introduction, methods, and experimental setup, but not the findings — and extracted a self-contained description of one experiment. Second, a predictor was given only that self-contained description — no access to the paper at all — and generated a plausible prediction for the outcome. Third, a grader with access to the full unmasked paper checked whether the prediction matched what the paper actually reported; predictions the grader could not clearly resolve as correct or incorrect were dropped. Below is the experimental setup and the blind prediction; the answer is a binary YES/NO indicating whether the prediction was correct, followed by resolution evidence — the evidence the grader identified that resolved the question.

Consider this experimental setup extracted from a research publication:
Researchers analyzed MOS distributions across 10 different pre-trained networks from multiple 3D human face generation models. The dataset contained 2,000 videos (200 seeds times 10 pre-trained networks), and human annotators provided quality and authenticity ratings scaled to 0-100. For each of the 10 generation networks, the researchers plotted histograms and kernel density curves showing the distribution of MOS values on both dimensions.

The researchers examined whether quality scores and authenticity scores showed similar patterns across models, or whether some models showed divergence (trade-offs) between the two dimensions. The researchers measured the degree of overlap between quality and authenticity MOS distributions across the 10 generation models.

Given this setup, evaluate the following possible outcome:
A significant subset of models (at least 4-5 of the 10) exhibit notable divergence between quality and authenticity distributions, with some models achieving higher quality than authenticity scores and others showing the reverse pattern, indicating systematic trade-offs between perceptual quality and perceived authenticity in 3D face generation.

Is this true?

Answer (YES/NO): NO